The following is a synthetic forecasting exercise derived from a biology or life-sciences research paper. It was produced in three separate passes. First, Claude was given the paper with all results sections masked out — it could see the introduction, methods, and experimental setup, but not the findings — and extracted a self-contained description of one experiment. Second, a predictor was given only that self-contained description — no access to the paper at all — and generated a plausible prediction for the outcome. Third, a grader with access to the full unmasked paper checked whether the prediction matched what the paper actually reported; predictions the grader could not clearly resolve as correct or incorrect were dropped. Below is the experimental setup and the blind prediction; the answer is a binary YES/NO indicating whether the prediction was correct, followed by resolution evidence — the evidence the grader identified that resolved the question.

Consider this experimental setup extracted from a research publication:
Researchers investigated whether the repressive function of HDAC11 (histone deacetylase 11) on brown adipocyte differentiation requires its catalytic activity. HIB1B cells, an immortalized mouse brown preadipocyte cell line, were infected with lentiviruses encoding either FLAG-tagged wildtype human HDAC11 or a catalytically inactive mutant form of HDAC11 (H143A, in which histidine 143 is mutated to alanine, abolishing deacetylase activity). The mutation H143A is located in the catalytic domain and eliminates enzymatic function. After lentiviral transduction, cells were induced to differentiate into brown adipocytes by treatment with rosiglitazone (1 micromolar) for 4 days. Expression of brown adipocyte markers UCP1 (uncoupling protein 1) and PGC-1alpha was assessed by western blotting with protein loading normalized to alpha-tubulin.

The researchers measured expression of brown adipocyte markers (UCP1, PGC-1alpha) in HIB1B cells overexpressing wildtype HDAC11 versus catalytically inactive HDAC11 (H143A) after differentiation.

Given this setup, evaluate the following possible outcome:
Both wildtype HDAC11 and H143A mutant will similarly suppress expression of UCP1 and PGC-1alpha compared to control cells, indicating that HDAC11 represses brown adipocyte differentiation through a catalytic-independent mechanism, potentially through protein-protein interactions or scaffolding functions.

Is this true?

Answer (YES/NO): NO